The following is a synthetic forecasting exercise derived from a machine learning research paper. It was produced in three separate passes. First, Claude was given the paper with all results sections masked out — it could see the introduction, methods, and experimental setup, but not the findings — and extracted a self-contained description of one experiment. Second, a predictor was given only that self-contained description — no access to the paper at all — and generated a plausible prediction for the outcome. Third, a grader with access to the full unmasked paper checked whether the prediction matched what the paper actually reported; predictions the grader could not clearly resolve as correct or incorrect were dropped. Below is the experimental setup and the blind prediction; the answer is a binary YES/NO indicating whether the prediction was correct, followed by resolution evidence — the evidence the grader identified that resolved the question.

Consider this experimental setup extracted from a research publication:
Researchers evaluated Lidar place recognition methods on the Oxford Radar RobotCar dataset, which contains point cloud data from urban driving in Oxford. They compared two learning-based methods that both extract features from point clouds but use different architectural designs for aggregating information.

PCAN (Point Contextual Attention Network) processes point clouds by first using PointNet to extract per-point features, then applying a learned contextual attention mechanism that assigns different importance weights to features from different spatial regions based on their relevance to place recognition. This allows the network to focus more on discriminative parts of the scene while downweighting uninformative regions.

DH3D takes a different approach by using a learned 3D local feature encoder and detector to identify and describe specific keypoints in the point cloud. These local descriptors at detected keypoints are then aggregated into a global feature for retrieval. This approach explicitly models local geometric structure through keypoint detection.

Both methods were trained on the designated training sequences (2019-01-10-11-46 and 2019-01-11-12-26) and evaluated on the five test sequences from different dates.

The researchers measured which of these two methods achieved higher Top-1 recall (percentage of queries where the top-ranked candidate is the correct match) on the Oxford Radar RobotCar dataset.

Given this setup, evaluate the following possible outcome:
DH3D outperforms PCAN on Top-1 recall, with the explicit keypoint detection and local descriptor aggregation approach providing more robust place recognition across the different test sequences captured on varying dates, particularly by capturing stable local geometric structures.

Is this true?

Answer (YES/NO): NO